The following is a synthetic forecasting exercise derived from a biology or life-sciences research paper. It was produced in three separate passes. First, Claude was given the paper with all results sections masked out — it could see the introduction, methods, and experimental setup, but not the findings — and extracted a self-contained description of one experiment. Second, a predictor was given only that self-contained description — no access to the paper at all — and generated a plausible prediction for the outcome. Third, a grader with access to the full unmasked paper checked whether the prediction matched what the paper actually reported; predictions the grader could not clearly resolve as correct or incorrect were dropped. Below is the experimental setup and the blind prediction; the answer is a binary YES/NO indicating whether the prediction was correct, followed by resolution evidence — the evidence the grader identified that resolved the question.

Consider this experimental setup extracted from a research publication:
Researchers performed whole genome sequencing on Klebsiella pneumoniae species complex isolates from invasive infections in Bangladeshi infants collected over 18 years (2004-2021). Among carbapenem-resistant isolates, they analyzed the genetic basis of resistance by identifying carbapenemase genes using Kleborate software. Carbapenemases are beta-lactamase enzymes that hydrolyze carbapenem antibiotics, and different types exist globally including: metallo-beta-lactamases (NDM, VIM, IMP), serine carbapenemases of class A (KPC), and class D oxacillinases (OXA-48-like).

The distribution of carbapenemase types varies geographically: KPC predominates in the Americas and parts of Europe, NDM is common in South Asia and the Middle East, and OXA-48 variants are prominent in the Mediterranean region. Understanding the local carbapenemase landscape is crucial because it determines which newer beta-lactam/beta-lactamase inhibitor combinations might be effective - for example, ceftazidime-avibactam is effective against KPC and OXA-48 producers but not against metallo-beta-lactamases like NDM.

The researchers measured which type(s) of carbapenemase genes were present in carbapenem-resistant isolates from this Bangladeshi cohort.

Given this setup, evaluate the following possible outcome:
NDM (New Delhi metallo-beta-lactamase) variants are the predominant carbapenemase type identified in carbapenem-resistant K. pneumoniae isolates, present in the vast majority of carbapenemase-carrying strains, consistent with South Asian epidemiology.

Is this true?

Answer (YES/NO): YES